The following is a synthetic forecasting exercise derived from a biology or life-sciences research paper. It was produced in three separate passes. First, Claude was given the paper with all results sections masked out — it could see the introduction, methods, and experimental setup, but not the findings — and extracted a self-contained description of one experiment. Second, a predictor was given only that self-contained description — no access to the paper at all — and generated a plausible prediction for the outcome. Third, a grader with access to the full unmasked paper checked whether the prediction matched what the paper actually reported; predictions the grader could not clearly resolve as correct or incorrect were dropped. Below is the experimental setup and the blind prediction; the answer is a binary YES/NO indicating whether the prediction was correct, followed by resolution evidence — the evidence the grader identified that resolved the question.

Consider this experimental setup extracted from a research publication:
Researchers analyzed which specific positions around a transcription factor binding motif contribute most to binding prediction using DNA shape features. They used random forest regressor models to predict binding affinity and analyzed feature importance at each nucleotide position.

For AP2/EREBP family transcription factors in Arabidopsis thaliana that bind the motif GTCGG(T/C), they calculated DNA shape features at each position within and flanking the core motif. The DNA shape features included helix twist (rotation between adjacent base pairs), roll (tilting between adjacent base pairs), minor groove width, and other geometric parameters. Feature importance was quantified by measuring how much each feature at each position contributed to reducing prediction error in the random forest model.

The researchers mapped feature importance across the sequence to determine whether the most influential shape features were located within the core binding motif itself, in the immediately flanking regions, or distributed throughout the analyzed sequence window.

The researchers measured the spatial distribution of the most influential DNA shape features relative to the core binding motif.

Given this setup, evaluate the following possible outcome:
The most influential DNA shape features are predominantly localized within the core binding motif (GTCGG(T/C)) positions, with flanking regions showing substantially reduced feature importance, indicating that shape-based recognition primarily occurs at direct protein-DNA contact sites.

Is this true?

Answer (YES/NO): NO